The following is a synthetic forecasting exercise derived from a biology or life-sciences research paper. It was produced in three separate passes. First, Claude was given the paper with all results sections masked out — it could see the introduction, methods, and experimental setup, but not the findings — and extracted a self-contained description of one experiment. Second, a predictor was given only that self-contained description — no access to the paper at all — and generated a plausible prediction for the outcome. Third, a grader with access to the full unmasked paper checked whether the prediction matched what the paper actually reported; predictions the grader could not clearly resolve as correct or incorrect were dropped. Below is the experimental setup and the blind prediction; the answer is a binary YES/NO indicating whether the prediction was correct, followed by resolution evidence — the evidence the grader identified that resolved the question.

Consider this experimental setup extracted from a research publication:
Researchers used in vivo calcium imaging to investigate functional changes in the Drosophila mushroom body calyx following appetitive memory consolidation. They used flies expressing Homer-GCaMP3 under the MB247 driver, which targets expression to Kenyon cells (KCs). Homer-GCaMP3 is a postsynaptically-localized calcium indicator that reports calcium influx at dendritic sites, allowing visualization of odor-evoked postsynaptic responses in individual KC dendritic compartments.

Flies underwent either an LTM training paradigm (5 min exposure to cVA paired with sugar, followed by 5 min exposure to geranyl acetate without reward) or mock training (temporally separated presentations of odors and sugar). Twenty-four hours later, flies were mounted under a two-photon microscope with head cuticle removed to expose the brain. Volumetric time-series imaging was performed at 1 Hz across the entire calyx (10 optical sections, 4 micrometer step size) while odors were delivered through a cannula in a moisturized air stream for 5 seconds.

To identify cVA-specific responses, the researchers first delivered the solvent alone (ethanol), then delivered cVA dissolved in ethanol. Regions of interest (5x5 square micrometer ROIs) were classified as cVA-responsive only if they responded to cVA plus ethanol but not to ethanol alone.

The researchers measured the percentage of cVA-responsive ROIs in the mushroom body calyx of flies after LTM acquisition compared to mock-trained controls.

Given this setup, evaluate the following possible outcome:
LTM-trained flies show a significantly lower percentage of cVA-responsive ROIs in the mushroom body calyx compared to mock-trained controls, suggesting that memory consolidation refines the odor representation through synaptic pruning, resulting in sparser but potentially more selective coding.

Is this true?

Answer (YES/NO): NO